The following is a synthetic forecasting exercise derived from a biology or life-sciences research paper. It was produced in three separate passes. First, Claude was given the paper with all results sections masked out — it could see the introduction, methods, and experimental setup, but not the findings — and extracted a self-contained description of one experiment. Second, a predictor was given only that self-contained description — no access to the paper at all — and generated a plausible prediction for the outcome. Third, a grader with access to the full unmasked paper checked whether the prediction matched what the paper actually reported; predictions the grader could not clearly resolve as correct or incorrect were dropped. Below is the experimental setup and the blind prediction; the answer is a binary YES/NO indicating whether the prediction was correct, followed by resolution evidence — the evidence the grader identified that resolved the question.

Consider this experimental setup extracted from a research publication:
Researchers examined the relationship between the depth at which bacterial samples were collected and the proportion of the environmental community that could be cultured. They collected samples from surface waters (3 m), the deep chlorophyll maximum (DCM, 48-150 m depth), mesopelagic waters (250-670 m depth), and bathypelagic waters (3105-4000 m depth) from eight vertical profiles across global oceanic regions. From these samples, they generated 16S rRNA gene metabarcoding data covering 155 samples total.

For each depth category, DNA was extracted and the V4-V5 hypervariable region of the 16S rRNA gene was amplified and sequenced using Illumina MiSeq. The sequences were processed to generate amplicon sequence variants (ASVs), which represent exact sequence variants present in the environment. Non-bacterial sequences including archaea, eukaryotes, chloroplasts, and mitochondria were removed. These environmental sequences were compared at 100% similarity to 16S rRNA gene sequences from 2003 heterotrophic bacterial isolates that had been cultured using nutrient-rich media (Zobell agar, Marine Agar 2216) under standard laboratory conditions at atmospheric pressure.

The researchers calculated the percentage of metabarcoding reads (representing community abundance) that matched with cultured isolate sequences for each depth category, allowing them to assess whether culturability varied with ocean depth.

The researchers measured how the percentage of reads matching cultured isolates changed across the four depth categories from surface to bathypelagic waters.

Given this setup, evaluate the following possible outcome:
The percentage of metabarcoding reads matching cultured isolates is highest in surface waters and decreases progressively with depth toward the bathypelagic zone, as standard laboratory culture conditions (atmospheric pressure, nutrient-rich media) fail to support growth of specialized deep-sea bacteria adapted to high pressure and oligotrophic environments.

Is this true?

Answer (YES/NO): NO